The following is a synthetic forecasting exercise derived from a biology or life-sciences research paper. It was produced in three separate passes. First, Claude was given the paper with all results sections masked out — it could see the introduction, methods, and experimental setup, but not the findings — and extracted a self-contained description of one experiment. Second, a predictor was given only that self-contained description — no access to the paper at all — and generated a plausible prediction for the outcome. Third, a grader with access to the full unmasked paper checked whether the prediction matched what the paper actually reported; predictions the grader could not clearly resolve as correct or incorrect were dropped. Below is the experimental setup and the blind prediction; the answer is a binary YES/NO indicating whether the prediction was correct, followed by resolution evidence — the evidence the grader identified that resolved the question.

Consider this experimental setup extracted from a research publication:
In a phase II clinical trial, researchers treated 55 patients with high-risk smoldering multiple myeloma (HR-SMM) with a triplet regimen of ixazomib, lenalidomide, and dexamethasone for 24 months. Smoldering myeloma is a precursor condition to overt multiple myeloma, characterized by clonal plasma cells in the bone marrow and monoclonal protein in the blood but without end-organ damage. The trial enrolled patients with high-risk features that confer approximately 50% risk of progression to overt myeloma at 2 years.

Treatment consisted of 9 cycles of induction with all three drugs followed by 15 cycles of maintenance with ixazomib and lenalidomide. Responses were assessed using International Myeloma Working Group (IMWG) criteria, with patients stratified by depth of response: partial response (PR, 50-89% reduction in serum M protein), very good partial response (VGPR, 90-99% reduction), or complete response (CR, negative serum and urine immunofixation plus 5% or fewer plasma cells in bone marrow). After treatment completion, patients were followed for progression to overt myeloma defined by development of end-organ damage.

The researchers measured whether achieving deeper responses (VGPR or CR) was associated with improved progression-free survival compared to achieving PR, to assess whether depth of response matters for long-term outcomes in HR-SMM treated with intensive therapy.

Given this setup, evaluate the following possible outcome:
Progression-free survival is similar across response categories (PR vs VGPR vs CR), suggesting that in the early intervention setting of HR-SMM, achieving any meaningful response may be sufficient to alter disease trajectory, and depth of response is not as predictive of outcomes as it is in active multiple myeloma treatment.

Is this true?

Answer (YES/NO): NO